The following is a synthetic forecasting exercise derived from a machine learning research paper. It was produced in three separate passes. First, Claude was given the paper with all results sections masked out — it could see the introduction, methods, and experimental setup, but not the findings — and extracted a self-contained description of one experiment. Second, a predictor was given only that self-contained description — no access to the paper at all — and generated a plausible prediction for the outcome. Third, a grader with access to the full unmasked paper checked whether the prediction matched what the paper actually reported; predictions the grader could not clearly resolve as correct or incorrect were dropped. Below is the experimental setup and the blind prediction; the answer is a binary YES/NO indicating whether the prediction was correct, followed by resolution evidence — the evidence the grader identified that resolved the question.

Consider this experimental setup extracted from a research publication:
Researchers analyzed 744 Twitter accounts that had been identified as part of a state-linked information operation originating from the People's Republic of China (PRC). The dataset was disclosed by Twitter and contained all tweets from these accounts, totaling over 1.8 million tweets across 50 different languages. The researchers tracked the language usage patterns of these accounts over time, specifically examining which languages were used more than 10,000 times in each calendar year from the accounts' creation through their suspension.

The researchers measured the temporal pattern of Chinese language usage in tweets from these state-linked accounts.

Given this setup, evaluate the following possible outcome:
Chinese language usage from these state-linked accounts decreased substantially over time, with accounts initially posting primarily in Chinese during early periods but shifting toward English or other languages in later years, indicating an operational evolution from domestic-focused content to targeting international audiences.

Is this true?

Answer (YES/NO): NO